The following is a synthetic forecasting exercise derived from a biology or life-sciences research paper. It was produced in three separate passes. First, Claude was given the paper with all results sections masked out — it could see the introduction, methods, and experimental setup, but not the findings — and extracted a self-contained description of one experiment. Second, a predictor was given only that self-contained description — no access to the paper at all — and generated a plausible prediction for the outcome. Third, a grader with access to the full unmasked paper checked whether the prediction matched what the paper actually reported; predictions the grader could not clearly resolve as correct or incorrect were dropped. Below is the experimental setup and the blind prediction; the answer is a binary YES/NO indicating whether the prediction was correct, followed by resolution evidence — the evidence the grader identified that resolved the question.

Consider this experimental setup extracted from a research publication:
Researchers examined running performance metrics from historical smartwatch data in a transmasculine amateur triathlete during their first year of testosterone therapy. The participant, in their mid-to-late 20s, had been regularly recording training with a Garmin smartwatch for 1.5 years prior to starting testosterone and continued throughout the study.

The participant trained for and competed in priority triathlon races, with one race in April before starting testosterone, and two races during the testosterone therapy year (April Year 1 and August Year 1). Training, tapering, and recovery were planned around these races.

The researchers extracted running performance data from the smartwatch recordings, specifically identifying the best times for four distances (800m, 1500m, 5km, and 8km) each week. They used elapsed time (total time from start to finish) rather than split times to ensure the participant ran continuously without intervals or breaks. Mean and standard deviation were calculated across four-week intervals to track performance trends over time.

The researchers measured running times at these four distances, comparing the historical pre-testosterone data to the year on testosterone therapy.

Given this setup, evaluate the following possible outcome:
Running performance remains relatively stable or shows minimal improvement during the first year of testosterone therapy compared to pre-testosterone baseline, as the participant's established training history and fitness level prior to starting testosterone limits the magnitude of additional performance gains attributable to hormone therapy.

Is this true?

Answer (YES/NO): YES